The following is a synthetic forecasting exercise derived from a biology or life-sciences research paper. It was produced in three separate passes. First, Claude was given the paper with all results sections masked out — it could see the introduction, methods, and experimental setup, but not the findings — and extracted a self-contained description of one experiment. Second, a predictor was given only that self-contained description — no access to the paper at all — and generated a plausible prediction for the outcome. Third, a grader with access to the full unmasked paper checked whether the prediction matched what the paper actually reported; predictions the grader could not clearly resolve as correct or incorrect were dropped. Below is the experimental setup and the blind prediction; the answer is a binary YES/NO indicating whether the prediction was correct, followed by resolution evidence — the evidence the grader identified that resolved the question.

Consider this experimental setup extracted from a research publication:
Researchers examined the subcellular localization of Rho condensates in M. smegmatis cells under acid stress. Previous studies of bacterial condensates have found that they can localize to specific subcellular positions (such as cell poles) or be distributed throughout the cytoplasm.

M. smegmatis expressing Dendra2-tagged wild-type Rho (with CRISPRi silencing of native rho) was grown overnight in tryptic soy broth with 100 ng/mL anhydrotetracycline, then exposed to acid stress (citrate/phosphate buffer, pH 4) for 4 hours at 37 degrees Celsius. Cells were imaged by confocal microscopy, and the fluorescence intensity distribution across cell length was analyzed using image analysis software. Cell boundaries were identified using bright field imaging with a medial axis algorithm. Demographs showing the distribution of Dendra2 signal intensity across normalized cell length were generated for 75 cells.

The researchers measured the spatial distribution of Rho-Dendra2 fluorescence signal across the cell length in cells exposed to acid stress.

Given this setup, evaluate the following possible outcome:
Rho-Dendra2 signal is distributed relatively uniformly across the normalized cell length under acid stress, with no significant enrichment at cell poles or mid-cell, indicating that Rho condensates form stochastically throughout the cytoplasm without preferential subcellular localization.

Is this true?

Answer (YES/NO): NO